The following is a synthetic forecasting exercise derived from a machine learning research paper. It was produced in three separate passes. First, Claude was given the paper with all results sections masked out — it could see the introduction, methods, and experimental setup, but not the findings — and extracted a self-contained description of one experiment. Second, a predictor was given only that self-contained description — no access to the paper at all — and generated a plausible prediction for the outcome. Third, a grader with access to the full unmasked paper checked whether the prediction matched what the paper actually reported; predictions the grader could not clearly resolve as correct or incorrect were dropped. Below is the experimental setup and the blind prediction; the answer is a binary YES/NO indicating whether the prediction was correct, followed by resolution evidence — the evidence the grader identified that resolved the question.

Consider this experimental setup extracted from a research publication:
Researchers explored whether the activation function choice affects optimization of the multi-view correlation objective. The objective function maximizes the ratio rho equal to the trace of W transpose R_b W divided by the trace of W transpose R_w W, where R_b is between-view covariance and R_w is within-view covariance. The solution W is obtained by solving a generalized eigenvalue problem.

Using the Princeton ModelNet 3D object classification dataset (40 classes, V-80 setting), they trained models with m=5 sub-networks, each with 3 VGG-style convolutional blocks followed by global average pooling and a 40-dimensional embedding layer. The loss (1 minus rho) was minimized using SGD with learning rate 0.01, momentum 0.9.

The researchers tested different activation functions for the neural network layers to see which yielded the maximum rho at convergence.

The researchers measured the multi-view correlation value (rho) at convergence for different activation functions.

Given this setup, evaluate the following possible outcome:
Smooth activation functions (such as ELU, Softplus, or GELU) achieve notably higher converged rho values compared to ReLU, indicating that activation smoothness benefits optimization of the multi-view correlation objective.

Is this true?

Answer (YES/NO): NO